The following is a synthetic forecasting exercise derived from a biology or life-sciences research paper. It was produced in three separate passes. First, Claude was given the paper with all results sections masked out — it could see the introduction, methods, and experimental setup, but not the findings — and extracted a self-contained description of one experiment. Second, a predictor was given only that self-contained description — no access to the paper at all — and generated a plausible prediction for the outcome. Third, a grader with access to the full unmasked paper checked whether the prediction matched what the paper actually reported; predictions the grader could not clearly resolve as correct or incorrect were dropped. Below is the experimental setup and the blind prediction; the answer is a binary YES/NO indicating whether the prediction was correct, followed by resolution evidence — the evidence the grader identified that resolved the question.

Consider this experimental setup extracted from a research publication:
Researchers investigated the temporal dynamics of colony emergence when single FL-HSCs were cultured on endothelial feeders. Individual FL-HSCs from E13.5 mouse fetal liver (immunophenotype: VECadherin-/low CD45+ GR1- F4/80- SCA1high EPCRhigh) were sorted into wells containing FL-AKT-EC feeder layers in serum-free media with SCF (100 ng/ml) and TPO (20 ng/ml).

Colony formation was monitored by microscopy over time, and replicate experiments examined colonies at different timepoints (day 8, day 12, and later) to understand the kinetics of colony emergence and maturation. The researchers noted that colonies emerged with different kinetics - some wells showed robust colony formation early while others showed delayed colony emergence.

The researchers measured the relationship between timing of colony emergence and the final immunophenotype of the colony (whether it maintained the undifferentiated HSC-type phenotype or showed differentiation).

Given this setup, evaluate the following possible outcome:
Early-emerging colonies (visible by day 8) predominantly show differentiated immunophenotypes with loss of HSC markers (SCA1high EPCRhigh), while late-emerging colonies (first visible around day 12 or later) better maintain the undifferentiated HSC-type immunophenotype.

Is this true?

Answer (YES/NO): YES